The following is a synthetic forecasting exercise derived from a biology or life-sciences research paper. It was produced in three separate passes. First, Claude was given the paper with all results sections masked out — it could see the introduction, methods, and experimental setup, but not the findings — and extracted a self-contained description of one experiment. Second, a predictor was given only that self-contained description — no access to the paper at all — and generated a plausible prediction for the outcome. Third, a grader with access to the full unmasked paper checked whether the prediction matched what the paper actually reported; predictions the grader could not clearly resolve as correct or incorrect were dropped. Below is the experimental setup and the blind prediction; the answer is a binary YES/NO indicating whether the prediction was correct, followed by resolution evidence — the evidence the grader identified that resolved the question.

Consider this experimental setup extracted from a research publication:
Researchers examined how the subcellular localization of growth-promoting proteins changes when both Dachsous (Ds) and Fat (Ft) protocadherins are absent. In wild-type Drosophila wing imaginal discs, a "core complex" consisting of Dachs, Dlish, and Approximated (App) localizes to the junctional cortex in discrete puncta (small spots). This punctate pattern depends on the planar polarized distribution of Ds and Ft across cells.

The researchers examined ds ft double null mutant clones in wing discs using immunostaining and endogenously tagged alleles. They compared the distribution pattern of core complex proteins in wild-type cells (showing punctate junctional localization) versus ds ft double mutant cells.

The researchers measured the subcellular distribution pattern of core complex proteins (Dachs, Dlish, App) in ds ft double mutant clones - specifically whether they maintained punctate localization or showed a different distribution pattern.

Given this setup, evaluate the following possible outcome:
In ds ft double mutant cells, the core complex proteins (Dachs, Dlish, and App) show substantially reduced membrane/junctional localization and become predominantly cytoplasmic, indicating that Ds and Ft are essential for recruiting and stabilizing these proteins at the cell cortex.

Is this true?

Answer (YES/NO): NO